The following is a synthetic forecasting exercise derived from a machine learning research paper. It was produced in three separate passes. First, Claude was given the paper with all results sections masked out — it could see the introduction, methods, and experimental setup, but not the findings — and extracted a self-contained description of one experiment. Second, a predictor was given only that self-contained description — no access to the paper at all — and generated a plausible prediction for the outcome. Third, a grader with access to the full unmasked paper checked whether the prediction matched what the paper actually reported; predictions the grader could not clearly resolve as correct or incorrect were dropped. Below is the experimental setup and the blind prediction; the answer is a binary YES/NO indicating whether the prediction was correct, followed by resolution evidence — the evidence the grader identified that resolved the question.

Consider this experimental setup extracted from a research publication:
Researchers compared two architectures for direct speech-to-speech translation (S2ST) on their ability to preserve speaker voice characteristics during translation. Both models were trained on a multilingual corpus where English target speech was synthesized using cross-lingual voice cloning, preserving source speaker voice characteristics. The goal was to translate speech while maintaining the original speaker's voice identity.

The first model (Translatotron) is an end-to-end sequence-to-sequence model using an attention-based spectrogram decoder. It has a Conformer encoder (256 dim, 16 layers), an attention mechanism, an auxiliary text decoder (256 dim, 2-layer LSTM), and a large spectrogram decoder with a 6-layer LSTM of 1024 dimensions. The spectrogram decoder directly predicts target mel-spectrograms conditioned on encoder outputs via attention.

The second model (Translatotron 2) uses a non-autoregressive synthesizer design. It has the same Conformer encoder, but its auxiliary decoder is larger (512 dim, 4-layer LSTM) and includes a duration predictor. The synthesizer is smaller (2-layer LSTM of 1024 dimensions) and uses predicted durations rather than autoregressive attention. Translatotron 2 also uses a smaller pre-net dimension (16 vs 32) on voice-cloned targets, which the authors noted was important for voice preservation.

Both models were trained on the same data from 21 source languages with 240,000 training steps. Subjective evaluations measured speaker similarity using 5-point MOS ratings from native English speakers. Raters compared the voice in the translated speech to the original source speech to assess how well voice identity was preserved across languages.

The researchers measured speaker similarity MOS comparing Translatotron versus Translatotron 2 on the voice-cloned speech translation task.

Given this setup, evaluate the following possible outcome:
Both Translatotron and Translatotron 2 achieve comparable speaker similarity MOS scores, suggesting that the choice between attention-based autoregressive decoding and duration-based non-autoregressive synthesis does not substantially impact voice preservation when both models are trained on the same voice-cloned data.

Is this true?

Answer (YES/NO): YES